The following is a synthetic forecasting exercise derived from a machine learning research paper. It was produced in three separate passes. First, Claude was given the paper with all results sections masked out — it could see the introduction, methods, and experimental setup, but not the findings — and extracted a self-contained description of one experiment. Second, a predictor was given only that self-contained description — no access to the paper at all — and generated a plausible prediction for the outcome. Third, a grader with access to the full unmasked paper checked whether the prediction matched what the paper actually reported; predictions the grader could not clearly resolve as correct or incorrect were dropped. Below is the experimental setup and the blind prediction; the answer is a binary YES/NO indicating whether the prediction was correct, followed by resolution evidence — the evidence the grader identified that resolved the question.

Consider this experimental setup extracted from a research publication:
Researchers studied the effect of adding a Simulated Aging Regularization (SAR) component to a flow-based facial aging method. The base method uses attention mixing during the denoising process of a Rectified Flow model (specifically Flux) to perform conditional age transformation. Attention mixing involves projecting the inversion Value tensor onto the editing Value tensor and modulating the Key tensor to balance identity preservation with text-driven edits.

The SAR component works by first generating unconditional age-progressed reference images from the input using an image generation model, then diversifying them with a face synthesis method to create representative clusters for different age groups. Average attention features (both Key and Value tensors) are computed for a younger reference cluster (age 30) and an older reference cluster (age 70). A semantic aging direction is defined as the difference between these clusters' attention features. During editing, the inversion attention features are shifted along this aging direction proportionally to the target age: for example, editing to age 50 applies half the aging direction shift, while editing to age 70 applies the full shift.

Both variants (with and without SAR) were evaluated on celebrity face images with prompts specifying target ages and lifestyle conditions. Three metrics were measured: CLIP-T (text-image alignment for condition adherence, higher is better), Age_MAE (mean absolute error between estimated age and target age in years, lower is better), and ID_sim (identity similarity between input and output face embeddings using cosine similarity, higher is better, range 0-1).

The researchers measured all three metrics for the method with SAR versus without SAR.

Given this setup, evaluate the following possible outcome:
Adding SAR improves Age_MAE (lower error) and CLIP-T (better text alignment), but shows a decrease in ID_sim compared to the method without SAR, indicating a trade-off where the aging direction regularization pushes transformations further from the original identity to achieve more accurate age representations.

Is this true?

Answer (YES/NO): NO